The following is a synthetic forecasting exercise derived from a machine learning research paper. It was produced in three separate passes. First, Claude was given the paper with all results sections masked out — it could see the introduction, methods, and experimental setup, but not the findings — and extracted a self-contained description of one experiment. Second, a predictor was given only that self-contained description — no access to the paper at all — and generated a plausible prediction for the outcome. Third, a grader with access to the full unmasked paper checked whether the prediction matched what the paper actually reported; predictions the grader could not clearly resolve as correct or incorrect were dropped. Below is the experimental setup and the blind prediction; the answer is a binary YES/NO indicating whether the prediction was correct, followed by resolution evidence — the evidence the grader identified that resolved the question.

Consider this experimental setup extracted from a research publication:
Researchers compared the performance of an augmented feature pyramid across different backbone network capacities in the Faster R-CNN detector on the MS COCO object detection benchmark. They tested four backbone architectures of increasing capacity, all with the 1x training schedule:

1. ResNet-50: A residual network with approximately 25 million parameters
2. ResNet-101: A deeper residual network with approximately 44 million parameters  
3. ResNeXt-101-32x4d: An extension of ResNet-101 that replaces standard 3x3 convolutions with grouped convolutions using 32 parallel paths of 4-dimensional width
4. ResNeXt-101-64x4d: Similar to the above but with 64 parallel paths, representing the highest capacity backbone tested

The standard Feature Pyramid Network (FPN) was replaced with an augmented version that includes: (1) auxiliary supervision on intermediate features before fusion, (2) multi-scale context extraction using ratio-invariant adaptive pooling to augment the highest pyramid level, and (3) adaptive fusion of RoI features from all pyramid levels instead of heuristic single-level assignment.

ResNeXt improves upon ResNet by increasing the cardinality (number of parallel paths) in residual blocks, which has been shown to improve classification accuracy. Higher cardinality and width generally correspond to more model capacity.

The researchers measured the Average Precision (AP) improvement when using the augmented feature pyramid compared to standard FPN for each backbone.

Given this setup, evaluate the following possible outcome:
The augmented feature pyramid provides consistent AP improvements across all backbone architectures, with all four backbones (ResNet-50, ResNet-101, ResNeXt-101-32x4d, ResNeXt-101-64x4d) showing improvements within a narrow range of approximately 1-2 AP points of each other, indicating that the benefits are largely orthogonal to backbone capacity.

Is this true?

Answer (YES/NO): NO